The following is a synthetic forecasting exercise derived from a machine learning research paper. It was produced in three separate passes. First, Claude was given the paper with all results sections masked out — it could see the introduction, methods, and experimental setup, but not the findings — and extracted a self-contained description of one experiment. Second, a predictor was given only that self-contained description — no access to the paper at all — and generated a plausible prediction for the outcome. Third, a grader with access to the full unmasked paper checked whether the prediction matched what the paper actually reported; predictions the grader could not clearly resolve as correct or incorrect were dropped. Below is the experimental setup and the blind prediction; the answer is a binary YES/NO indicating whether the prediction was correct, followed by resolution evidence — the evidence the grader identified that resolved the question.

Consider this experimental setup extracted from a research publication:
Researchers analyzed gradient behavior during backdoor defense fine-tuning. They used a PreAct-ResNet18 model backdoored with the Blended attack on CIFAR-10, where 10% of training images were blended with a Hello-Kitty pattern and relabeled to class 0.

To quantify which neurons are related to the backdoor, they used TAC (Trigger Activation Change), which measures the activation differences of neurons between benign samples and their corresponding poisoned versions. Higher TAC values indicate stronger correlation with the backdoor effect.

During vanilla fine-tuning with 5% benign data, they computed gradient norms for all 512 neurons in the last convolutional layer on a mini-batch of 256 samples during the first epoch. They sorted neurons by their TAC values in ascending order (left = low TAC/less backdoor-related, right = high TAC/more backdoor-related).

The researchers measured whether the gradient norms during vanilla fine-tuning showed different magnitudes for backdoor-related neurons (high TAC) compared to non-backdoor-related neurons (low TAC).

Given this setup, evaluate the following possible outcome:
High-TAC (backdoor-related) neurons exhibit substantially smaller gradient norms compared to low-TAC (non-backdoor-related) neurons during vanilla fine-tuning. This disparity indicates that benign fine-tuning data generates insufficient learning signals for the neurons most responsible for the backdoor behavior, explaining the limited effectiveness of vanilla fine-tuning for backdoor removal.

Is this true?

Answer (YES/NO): NO